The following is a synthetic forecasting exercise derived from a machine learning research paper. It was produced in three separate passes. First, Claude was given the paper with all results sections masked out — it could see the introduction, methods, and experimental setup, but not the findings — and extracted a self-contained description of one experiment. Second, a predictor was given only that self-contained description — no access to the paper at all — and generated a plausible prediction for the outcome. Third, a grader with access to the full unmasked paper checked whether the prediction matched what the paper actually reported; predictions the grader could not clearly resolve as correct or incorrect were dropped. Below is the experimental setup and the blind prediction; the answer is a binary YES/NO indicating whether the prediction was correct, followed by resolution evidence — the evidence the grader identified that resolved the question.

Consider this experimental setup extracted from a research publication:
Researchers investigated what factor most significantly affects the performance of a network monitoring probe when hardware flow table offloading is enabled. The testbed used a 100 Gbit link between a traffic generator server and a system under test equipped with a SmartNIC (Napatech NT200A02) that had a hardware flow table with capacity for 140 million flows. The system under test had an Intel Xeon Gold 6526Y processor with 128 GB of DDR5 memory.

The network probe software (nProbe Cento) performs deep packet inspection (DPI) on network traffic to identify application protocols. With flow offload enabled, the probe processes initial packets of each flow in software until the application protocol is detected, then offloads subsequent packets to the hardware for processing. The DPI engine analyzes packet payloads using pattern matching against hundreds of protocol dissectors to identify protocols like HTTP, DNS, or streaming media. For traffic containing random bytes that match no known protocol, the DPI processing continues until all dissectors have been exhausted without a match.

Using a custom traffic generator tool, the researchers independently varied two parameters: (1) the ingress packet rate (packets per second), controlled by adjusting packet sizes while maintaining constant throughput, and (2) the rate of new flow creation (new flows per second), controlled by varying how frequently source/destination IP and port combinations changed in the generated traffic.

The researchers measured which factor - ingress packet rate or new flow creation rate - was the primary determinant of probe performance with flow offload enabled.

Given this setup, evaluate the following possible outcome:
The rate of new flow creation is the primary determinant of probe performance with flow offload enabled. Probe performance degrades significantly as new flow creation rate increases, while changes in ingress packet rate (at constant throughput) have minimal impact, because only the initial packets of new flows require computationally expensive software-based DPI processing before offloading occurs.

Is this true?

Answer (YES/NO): YES